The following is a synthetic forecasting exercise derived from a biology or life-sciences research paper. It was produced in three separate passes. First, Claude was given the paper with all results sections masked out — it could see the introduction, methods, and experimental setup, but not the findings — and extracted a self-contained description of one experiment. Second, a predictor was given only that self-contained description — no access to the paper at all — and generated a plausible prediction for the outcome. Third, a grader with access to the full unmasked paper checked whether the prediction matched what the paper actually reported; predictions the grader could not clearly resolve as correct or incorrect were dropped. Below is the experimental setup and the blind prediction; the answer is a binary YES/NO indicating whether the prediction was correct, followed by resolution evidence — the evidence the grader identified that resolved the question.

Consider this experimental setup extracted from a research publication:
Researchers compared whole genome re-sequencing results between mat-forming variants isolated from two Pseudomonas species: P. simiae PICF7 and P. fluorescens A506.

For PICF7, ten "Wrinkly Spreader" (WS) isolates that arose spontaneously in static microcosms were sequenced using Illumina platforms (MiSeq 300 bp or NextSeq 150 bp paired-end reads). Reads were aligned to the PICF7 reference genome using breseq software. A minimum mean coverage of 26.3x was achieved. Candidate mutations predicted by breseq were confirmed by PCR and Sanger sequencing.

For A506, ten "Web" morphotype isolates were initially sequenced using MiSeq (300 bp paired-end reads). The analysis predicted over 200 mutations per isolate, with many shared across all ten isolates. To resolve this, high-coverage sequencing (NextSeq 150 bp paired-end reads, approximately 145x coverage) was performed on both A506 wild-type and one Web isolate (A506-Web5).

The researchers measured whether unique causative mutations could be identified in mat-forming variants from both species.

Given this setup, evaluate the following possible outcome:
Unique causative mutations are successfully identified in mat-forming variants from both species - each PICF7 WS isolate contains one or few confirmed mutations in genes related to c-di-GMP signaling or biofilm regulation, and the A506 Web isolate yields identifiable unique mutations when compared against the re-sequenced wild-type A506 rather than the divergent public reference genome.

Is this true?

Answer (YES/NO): NO